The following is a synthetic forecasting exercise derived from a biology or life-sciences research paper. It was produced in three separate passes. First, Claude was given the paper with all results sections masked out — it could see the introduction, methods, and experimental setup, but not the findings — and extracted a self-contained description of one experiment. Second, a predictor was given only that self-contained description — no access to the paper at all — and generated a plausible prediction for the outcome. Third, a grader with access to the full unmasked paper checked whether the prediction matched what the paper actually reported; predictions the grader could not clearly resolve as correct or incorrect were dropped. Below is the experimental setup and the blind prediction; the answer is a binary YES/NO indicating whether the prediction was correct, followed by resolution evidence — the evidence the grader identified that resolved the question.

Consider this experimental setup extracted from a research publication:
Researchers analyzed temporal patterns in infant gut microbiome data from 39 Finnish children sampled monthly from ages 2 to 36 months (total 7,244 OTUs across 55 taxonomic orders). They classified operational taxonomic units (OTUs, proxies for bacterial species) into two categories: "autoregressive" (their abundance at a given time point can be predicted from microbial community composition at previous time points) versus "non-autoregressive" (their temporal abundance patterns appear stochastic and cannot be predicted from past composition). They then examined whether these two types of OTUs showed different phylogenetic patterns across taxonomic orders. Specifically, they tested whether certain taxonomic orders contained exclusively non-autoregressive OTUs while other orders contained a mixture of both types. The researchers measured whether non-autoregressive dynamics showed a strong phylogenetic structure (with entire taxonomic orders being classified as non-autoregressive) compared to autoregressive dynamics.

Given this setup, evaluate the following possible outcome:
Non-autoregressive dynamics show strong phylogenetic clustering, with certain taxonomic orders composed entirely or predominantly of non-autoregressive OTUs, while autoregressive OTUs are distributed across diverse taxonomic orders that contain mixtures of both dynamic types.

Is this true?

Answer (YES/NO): YES